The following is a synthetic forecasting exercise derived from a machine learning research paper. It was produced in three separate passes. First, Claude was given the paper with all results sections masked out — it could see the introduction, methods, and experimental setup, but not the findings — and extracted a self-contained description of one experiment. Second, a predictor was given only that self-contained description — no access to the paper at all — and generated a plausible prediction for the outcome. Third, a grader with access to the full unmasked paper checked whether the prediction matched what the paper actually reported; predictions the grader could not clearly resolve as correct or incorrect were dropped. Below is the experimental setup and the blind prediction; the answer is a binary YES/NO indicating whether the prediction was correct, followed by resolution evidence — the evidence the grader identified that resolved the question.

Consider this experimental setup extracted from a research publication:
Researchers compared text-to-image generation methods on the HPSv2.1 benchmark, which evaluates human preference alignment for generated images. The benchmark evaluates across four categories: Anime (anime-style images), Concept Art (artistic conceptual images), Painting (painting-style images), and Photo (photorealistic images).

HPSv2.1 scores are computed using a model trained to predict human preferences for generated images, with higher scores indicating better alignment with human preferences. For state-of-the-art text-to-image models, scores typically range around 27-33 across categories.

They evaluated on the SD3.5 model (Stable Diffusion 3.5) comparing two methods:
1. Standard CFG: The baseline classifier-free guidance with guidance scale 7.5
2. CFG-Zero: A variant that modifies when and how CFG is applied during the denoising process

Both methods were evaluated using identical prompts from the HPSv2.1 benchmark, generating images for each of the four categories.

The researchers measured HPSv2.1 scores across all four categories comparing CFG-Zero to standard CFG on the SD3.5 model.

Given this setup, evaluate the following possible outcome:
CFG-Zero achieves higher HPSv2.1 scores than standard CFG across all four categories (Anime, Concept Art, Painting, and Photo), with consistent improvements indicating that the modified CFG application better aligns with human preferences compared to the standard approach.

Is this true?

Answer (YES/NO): YES